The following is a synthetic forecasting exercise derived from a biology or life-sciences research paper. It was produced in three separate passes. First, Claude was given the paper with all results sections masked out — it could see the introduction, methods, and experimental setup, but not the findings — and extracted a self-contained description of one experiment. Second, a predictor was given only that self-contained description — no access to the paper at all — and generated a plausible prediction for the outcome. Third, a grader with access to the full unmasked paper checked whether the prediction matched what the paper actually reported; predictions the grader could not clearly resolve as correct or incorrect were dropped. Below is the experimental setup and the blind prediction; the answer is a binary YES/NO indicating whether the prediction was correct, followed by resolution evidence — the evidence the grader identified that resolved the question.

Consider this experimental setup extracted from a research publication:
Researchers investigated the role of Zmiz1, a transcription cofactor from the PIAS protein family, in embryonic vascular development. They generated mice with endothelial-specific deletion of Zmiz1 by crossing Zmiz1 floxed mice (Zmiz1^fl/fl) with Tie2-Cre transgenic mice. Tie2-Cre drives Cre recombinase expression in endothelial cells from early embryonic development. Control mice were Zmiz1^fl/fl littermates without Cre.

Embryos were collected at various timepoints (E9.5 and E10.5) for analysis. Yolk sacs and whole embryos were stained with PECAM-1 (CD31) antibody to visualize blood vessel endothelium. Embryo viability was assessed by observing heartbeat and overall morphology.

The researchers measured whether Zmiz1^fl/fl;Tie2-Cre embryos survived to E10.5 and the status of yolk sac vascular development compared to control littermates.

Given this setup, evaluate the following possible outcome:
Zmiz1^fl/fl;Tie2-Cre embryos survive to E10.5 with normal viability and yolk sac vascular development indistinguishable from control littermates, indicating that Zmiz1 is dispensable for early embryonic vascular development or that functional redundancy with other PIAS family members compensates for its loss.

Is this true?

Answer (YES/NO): NO